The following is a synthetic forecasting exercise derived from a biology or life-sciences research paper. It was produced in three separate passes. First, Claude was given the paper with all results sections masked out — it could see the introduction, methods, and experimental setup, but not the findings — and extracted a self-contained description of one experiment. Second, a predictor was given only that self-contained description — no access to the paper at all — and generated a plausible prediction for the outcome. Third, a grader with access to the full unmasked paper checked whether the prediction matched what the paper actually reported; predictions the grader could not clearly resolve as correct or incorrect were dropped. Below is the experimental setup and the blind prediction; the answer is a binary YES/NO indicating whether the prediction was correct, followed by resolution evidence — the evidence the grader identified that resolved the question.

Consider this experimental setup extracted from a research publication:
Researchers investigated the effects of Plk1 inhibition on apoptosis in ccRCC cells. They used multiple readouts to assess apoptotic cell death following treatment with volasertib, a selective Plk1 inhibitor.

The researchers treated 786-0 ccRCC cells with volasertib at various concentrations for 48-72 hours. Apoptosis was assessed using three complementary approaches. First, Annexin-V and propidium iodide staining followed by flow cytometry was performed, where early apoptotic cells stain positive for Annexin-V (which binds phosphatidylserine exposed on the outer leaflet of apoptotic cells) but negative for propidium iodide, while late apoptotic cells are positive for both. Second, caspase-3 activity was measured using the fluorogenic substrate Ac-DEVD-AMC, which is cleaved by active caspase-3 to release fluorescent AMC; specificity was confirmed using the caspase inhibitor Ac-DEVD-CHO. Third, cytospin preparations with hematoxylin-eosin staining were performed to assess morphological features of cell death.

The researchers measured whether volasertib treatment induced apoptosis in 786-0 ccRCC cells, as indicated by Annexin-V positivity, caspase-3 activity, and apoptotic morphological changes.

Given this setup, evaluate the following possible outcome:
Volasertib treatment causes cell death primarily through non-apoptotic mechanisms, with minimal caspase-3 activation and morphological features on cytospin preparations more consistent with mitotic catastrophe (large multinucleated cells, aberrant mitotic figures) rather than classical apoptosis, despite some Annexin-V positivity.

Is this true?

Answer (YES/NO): NO